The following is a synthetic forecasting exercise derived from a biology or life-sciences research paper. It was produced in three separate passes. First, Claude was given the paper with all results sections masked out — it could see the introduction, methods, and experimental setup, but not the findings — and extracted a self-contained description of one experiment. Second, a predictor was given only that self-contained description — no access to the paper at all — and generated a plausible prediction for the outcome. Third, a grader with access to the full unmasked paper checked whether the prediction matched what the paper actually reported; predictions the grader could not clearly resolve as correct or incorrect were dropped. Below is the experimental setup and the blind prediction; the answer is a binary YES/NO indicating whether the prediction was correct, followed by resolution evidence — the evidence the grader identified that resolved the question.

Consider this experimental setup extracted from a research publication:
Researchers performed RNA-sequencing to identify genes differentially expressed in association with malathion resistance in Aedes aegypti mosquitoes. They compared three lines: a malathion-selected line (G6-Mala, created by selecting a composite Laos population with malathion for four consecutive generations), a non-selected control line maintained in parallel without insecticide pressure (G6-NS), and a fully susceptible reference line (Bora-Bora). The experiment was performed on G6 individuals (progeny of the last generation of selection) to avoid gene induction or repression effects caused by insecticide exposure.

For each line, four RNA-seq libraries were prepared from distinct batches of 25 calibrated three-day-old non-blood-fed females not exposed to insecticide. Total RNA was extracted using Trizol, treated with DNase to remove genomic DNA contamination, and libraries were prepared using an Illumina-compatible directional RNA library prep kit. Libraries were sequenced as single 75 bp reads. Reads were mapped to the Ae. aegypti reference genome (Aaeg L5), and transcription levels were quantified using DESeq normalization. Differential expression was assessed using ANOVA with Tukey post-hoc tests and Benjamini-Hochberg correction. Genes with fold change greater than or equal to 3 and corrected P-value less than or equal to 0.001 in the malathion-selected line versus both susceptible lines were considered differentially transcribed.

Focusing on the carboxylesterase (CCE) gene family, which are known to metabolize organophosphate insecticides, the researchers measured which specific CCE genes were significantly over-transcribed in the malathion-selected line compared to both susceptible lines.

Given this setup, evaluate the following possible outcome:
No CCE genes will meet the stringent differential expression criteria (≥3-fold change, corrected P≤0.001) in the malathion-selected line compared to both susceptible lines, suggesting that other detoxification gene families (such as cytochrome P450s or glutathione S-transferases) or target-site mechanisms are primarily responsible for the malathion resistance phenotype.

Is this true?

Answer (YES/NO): NO